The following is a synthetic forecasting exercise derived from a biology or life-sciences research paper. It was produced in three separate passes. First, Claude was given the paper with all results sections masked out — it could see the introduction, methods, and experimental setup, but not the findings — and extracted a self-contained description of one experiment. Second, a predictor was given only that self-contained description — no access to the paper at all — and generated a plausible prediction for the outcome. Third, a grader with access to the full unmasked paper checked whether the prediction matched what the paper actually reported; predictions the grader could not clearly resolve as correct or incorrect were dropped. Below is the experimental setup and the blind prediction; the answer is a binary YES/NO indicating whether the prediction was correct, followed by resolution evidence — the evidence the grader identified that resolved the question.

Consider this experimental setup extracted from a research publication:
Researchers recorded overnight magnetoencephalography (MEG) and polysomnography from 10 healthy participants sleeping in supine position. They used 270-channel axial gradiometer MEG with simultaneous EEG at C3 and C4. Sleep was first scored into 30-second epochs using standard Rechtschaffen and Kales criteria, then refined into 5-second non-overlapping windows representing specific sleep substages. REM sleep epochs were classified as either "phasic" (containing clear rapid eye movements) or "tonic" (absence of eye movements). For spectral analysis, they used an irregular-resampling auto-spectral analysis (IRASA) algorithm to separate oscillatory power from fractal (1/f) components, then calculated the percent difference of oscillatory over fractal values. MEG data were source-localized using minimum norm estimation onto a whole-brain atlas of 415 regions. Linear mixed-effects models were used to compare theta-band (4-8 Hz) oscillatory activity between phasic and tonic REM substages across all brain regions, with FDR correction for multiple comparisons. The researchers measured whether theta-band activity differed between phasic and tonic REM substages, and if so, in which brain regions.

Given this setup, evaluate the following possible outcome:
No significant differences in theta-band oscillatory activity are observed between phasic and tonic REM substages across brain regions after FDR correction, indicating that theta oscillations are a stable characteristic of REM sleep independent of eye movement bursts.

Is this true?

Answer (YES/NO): NO